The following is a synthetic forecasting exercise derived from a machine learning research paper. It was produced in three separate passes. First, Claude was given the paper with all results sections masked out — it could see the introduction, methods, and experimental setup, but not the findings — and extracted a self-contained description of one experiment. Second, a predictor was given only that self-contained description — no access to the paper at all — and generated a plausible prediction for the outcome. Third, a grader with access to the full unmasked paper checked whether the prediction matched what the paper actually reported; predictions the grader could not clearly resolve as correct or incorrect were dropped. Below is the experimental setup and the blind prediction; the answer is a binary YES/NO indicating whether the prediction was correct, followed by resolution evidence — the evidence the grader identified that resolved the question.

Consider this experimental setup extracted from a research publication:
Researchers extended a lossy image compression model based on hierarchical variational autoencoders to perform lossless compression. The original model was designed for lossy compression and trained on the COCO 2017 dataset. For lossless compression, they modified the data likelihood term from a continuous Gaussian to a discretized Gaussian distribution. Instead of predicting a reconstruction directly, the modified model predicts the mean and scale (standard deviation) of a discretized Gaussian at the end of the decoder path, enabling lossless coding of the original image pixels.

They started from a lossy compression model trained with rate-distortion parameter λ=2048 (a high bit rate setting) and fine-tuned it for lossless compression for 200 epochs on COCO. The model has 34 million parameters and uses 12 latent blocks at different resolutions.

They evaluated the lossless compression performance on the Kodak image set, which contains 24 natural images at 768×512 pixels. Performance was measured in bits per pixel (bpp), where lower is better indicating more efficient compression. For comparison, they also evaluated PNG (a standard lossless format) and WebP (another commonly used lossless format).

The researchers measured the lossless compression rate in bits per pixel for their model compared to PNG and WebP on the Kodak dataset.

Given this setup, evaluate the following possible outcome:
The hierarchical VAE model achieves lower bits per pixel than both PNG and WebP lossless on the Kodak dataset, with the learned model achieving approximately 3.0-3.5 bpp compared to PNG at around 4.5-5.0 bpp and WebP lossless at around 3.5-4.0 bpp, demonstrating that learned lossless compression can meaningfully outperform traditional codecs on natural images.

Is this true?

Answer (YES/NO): NO